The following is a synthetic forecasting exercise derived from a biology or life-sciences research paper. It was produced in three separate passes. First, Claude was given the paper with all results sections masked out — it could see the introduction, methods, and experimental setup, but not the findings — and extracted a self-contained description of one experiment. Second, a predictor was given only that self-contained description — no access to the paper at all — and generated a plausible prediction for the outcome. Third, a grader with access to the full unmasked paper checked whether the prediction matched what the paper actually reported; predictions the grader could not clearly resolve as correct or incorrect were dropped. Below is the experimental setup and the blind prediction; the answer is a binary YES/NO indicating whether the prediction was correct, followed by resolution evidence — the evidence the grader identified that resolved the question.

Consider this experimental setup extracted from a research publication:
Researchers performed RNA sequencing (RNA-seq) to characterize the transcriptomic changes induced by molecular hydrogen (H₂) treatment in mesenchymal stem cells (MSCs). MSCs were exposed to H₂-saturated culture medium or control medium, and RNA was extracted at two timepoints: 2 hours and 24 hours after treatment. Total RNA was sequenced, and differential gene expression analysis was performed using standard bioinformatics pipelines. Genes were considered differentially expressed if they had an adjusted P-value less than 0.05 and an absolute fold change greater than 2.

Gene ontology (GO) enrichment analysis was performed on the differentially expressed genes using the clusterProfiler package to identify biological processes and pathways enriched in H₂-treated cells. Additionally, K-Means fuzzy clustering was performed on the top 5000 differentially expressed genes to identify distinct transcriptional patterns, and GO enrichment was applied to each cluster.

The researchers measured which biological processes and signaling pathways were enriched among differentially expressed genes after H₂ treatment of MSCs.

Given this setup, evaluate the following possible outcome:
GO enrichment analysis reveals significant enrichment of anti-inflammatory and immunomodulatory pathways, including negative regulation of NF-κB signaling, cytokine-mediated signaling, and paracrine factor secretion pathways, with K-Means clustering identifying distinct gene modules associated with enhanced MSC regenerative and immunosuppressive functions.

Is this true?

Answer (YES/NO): NO